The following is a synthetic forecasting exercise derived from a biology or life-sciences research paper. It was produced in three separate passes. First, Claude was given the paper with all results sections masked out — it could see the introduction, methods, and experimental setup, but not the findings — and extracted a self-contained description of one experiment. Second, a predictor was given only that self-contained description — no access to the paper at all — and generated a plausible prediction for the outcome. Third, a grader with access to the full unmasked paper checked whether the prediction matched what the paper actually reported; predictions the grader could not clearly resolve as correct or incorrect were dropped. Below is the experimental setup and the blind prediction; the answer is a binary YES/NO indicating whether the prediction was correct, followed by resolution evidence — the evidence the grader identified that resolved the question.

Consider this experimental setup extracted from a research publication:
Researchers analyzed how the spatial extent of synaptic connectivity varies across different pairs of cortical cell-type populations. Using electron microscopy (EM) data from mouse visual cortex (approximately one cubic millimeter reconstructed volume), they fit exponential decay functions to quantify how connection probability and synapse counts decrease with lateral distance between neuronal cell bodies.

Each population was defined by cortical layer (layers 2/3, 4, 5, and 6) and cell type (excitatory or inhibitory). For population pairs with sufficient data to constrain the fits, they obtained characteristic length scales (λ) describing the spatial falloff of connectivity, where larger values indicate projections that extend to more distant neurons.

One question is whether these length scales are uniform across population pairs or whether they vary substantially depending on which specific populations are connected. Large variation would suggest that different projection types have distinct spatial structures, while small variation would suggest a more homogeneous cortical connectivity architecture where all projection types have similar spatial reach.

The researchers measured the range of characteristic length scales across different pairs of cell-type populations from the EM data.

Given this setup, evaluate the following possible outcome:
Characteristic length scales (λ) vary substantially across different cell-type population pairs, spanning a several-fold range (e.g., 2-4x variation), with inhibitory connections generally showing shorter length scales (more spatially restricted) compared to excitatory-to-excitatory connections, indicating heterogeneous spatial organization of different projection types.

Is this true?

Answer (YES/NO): NO